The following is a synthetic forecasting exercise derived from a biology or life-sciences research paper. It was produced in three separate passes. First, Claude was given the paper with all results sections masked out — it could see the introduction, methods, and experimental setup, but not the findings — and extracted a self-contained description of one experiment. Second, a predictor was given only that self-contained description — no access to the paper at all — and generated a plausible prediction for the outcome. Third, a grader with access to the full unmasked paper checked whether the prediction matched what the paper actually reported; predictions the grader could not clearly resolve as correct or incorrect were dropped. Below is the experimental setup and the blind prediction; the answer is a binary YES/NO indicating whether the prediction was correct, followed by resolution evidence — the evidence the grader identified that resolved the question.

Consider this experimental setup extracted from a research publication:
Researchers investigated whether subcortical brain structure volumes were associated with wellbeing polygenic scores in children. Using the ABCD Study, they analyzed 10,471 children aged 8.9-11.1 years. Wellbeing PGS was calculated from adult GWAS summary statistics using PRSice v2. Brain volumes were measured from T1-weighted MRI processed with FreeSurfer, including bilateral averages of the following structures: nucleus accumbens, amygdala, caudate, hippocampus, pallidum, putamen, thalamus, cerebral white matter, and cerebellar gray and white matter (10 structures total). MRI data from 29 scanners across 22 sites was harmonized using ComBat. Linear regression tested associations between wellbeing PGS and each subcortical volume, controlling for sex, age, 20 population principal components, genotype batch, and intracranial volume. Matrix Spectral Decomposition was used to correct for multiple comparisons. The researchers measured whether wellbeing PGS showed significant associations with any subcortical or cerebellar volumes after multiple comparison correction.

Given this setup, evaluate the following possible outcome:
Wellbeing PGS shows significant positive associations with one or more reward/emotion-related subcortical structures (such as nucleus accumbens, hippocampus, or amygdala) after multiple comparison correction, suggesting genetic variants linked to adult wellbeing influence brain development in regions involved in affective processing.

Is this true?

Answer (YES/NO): NO